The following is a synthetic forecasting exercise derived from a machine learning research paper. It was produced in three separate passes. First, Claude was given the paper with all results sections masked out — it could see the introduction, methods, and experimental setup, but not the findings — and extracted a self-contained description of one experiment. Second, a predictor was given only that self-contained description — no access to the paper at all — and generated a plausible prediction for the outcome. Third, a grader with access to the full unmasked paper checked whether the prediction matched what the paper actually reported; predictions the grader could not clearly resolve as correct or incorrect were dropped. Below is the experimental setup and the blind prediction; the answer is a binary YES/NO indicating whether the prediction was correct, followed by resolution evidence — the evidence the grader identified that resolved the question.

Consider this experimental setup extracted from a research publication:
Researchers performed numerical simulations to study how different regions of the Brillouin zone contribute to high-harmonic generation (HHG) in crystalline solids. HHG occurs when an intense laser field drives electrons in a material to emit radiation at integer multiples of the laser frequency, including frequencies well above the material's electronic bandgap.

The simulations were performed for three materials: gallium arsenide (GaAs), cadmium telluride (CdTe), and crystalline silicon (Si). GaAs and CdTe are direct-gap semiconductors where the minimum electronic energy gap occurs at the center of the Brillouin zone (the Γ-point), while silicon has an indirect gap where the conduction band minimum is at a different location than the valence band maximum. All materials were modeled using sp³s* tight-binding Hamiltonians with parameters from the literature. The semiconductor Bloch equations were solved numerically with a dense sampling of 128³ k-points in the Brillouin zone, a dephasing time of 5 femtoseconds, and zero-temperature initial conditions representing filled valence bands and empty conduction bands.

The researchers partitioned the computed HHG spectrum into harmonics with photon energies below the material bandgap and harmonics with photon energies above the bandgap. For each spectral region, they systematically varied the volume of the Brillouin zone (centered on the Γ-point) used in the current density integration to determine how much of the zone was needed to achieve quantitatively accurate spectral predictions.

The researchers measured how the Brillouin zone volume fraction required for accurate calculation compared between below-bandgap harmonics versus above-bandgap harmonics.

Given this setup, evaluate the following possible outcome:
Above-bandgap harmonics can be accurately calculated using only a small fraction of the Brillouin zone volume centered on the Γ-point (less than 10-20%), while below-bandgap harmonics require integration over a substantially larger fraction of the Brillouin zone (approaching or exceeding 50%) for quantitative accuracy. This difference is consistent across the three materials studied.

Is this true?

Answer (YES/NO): NO